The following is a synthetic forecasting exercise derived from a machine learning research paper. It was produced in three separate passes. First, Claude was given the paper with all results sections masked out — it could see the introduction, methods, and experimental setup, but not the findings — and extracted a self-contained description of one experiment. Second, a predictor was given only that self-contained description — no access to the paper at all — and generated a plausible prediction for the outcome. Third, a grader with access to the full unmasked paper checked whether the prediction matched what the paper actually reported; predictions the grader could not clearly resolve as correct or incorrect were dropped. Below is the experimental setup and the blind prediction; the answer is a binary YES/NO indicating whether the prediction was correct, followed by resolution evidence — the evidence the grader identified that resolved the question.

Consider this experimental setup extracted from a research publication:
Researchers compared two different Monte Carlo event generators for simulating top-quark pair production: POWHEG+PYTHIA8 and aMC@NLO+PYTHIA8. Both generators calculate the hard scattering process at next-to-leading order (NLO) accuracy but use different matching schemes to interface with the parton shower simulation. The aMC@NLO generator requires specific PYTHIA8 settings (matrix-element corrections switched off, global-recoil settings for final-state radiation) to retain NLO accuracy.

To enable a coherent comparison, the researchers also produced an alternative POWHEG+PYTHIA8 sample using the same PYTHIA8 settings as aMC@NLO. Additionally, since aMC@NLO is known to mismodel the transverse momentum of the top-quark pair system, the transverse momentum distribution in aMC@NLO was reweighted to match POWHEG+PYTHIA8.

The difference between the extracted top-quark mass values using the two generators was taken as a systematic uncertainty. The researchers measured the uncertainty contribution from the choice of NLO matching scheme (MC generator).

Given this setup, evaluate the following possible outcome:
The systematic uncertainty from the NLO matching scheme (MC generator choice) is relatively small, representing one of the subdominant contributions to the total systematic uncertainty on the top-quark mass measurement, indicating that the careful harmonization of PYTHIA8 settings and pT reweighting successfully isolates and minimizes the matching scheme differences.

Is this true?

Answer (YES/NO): YES